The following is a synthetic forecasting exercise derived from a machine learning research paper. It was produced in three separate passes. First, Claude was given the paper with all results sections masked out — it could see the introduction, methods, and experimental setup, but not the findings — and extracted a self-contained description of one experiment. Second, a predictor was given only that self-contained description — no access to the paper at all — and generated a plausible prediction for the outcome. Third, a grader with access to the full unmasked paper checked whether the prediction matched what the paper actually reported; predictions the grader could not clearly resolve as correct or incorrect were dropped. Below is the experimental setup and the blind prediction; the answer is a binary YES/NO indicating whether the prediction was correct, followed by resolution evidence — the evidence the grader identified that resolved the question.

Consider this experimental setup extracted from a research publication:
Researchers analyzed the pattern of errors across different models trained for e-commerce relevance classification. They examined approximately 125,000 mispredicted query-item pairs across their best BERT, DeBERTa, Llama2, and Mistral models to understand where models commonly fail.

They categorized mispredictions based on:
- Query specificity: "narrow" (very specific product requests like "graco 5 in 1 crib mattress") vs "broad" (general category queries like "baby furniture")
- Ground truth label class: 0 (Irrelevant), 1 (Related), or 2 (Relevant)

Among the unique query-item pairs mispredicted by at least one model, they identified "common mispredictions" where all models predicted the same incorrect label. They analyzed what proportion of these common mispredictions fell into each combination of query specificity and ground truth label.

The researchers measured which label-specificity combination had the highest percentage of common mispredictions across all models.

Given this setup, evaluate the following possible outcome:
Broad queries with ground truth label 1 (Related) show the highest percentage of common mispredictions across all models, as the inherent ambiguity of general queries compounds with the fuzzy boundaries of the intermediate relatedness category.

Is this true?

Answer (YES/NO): YES